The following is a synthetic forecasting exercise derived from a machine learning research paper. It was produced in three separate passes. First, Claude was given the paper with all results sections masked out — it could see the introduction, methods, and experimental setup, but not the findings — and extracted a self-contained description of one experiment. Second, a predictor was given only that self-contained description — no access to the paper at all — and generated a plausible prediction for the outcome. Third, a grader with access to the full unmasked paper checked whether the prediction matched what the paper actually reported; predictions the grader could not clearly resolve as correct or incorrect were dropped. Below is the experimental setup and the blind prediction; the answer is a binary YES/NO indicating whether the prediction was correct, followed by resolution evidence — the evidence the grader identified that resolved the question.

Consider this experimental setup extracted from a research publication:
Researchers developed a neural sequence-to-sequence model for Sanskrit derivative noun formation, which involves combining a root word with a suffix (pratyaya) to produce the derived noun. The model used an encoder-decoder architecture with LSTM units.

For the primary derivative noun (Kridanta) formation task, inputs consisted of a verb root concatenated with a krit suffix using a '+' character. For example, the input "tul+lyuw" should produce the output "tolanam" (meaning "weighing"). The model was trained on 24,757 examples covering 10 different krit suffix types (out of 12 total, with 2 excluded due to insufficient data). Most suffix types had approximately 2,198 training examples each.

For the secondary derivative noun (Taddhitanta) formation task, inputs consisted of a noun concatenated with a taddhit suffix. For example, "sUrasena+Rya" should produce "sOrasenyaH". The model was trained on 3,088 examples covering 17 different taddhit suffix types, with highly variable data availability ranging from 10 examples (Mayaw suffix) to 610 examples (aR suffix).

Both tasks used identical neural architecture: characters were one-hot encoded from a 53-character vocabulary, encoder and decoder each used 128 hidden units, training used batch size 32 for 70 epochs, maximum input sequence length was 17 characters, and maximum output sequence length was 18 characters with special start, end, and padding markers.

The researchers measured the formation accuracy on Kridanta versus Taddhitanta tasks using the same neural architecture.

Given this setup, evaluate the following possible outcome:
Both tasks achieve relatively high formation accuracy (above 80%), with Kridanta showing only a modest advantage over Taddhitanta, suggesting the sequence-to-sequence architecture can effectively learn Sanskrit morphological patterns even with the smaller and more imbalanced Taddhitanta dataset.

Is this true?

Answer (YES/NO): YES